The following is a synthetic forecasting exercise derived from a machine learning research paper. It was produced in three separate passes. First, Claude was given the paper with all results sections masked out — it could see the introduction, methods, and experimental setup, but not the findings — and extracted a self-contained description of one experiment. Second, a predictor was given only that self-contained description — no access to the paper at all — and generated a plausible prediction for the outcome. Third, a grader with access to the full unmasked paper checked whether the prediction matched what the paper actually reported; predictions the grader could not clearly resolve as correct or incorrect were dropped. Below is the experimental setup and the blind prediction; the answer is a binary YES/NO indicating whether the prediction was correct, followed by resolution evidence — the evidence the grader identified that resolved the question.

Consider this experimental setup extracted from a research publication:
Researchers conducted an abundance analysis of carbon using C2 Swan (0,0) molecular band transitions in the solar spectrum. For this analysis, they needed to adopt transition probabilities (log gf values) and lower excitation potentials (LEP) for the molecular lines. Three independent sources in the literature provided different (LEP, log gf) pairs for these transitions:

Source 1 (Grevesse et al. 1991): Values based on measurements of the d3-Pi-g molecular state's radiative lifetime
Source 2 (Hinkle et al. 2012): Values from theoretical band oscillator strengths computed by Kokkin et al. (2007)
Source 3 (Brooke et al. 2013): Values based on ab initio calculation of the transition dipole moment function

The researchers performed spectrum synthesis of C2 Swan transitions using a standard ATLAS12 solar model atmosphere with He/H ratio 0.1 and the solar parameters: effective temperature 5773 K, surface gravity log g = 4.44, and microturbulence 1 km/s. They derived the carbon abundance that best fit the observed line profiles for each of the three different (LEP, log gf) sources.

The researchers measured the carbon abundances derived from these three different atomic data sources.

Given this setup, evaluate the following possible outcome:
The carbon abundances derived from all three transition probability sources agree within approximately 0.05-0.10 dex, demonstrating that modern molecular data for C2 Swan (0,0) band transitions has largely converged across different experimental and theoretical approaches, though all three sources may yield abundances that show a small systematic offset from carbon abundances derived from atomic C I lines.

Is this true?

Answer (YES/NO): YES